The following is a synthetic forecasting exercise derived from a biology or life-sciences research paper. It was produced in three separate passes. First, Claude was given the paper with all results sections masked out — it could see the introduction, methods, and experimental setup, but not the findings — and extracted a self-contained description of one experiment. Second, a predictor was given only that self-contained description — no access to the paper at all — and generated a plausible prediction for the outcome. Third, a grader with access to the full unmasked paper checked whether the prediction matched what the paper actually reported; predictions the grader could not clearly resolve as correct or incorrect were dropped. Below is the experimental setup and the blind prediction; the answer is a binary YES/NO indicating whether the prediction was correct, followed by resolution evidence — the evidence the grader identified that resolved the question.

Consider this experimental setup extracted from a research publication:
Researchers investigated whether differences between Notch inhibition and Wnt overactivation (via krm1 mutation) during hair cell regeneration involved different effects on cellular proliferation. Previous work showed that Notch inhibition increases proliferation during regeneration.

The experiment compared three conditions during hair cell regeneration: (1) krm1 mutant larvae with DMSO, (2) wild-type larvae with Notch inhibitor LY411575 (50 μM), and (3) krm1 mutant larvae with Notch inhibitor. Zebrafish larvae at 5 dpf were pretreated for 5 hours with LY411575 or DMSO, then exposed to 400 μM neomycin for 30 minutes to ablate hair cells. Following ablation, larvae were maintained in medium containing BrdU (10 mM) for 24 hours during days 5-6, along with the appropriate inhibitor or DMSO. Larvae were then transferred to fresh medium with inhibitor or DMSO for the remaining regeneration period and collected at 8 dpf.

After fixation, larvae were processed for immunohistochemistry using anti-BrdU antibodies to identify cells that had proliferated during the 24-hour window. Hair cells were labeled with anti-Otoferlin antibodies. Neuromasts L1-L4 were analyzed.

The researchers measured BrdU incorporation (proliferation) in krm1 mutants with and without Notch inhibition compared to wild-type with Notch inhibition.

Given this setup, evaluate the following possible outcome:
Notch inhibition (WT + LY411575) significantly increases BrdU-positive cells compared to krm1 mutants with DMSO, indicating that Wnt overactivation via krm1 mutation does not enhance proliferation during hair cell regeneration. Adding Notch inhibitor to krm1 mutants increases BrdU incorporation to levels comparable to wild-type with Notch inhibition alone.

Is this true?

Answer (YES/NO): YES